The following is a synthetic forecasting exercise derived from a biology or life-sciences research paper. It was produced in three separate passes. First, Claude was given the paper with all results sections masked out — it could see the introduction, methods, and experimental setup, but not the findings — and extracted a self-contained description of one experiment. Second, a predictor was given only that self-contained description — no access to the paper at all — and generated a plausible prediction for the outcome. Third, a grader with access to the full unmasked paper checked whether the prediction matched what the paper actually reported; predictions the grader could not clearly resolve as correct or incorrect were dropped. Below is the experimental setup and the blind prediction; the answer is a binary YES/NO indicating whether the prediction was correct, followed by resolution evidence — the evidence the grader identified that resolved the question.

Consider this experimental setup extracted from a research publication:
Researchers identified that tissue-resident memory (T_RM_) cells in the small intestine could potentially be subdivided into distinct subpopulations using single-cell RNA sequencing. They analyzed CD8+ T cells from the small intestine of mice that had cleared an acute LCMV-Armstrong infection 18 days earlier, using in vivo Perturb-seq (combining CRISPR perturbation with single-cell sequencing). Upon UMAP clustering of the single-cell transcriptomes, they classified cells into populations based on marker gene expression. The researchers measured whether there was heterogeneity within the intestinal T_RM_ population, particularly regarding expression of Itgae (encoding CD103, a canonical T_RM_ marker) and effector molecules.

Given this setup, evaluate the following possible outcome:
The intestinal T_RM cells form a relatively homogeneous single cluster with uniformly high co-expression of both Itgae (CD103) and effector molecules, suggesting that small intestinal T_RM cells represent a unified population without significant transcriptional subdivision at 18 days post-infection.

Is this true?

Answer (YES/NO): NO